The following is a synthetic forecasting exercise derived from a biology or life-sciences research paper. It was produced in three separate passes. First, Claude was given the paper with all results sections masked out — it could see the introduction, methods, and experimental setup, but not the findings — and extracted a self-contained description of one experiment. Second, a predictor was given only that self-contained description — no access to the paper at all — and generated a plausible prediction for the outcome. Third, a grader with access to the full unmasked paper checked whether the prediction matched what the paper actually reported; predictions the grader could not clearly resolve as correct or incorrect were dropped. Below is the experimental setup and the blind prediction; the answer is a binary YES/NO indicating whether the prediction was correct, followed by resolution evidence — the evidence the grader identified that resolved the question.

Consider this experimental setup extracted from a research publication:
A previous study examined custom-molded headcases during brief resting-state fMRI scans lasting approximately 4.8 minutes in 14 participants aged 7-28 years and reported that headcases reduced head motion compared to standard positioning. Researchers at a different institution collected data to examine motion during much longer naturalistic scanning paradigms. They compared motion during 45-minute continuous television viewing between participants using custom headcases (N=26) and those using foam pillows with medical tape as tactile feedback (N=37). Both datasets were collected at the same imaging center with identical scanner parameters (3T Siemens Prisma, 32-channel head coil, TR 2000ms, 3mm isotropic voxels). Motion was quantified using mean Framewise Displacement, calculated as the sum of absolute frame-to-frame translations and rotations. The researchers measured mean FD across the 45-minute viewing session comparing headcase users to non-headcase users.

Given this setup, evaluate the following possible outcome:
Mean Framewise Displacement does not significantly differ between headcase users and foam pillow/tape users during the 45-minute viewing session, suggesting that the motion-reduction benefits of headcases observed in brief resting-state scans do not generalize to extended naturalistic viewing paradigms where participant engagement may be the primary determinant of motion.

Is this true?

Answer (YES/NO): YES